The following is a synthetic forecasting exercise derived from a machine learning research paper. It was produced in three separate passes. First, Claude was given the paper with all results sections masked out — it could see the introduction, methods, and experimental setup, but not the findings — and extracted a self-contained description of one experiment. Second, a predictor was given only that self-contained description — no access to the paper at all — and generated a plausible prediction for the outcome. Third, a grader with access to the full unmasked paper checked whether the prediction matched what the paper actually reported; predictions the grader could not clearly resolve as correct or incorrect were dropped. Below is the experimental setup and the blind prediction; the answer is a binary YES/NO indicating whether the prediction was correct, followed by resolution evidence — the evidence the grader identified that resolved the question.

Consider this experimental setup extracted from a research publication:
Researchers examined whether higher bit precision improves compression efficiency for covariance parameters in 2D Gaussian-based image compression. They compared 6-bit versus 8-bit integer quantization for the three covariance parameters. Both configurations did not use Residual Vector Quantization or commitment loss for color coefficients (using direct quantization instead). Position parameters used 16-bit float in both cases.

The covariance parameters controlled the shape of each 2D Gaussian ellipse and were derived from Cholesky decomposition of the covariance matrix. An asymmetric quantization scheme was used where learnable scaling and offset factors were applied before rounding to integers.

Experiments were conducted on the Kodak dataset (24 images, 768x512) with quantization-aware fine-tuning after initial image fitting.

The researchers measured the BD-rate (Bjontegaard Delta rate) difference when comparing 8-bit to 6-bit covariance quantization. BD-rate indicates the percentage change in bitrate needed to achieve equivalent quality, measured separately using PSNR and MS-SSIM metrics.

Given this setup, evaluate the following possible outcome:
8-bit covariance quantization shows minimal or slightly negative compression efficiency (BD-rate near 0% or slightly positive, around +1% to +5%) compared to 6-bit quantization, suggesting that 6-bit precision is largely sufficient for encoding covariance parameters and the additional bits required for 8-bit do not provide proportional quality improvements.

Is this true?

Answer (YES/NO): NO